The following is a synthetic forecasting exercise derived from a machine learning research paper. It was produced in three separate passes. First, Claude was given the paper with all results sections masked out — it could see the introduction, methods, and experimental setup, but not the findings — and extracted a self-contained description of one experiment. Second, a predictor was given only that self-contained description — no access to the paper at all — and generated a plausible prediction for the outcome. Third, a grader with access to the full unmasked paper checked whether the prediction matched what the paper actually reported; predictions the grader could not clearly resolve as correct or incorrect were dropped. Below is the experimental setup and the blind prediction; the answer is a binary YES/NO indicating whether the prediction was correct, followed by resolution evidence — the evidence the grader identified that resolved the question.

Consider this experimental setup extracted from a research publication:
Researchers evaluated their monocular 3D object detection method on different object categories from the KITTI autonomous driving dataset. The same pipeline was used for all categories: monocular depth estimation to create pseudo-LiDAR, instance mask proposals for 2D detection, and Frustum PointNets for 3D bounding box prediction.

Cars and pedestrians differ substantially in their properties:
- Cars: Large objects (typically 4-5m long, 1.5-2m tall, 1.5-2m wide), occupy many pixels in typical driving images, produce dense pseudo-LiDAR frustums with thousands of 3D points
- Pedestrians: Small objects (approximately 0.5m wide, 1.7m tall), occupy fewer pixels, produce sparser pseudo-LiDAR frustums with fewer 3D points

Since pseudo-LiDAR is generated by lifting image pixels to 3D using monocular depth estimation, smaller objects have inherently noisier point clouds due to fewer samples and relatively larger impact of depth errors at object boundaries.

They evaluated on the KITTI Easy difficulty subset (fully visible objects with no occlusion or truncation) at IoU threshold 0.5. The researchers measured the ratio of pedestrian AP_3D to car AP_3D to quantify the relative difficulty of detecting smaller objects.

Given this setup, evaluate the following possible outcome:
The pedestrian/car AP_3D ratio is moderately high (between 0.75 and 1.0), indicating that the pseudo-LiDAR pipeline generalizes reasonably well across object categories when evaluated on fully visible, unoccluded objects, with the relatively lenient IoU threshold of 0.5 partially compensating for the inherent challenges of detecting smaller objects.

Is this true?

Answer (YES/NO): NO